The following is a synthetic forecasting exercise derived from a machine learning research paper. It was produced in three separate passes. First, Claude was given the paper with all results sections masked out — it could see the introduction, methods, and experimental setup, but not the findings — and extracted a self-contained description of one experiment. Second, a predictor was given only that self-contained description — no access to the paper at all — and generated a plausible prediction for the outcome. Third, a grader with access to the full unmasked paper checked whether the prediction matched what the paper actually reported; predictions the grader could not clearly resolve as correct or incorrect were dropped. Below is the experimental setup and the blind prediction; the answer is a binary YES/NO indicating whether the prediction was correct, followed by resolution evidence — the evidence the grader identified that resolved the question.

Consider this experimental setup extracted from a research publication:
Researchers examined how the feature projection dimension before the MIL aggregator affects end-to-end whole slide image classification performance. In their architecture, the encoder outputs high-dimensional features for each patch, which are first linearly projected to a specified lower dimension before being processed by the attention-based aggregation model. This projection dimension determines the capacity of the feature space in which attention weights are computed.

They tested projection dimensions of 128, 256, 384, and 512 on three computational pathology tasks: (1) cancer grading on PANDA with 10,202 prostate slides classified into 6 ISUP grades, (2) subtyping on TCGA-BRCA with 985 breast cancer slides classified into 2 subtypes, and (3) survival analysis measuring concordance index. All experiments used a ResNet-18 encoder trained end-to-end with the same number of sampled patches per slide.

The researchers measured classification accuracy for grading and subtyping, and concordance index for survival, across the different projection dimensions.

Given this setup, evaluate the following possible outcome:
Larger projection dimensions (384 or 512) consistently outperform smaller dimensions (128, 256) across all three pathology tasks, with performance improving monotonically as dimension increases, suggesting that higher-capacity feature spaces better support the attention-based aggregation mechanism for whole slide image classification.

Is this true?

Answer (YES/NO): NO